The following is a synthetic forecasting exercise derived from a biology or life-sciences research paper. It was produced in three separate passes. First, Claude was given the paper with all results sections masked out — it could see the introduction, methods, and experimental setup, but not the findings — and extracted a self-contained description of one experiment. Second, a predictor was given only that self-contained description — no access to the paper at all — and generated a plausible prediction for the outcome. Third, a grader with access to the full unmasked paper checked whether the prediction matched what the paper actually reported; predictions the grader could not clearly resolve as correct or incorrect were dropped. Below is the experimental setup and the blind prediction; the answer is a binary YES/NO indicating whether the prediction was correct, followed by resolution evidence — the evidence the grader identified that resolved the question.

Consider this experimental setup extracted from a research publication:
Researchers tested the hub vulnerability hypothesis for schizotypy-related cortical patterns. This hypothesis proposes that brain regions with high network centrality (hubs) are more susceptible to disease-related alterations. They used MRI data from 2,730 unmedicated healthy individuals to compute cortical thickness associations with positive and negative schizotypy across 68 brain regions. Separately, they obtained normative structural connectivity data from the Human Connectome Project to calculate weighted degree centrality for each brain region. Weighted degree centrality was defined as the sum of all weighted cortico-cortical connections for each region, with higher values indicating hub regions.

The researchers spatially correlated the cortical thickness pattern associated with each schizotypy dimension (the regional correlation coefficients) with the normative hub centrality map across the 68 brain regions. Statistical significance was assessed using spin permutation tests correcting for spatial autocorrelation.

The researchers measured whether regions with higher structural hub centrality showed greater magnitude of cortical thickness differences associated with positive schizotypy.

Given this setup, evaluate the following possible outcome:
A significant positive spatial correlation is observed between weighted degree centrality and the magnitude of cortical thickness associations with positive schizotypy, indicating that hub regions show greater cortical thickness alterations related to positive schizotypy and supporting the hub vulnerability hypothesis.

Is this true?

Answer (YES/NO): NO